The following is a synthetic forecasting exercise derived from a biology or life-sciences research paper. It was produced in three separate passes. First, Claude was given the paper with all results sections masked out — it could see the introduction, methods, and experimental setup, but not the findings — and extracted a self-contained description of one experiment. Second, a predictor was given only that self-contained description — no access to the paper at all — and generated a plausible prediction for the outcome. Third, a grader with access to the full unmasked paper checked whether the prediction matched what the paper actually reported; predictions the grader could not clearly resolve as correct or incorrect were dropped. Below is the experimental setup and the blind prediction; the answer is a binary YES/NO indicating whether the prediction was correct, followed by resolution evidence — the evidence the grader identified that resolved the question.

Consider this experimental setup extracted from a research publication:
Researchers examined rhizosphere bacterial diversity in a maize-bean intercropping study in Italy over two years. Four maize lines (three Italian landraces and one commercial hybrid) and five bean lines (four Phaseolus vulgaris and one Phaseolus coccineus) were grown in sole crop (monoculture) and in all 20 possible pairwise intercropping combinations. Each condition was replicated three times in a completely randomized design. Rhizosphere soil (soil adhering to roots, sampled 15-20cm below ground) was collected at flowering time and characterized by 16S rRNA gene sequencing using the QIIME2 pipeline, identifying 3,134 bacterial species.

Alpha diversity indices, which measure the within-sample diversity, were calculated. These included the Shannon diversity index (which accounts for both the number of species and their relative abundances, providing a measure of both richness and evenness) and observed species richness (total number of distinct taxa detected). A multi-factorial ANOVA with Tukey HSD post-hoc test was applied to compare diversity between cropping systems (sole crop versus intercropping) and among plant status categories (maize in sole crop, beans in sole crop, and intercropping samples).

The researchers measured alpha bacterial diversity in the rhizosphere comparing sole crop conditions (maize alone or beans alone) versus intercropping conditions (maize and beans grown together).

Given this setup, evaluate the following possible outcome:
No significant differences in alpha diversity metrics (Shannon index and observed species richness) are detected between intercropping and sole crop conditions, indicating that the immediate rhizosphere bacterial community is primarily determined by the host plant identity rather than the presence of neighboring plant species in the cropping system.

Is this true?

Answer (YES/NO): NO